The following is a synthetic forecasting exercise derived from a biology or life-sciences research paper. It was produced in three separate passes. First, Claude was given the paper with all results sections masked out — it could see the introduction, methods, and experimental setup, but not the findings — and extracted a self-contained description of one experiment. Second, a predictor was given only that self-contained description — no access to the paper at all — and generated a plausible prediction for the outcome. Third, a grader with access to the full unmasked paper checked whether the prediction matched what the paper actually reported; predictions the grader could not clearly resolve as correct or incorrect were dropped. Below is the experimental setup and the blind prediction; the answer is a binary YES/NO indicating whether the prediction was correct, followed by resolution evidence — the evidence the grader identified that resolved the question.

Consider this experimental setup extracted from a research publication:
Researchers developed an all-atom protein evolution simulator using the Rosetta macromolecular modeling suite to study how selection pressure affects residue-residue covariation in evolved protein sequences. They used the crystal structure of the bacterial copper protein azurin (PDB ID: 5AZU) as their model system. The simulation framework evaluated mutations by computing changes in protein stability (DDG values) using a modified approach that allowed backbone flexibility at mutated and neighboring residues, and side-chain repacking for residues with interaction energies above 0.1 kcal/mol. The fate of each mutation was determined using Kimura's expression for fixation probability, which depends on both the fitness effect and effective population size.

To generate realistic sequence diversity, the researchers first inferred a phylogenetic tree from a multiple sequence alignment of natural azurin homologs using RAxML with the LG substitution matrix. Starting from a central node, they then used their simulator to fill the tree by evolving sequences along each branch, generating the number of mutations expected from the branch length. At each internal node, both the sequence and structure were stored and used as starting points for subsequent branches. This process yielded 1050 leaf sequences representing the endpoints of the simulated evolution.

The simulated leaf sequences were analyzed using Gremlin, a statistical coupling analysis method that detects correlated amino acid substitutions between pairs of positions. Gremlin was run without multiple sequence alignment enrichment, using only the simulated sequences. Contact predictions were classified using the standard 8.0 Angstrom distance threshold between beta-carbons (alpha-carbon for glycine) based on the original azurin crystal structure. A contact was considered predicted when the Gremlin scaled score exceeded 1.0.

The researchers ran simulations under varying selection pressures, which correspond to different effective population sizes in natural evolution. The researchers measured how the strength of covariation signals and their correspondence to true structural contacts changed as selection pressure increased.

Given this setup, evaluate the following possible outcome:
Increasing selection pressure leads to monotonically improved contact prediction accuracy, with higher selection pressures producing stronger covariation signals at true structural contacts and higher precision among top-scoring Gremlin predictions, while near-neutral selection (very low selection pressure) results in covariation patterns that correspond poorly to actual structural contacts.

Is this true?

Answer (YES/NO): YES